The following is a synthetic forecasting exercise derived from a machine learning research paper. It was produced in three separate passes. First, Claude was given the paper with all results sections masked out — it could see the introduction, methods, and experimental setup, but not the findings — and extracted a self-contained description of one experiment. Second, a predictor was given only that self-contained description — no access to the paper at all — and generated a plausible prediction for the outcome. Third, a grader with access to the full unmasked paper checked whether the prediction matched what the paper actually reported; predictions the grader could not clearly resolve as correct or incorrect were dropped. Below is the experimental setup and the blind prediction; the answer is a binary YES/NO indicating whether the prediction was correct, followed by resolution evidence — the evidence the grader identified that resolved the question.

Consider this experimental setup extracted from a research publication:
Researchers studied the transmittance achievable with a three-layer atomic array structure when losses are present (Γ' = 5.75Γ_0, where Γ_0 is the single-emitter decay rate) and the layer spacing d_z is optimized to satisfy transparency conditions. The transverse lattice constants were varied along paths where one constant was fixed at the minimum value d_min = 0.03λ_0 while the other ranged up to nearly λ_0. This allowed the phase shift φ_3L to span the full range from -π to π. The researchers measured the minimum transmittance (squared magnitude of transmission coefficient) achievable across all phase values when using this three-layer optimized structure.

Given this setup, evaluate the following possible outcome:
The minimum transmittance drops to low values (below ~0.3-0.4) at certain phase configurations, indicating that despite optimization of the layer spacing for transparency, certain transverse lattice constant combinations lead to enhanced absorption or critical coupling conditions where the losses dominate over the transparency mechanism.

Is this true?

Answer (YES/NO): NO